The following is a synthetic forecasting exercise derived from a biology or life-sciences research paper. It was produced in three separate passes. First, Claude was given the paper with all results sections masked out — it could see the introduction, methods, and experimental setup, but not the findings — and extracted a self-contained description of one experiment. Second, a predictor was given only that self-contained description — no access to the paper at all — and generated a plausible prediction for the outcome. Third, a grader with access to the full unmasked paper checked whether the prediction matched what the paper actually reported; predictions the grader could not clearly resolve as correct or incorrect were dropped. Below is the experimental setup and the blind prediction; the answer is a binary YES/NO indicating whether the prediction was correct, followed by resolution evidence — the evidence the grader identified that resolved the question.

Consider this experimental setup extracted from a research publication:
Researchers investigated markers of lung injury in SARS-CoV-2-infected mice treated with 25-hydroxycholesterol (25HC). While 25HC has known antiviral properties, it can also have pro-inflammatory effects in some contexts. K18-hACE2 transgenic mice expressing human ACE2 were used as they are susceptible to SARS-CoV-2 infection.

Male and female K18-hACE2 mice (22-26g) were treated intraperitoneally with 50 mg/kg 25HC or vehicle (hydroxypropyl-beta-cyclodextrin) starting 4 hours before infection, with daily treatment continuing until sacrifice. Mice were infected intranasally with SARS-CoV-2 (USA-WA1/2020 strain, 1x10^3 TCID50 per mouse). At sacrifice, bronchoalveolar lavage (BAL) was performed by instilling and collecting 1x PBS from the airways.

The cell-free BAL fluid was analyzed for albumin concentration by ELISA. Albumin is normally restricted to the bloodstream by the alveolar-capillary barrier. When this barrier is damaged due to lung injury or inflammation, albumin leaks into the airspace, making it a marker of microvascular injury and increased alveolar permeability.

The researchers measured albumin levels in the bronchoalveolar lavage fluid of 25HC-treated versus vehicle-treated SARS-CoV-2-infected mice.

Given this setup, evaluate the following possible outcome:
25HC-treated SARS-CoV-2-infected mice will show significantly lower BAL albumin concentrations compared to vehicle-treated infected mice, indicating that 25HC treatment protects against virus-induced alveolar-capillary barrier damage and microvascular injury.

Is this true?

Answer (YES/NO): NO